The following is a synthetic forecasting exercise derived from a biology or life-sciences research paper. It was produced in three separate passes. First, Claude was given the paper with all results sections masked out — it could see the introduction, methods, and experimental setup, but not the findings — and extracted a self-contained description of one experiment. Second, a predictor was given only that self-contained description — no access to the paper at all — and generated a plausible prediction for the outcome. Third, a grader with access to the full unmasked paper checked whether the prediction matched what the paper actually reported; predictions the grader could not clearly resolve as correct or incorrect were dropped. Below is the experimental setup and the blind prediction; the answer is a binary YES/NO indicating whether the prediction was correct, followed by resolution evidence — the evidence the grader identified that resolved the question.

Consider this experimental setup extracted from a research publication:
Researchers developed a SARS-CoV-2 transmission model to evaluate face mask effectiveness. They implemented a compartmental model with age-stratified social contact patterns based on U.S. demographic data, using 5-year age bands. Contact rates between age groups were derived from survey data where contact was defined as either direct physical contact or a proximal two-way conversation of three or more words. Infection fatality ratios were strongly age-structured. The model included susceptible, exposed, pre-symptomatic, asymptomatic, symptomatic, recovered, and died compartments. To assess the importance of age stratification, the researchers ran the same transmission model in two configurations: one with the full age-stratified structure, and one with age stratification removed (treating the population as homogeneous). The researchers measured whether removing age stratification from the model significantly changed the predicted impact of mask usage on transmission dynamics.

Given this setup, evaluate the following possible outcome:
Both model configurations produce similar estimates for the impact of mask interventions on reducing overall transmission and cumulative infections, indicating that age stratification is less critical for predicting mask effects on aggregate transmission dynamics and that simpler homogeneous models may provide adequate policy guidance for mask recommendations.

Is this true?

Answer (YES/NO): NO